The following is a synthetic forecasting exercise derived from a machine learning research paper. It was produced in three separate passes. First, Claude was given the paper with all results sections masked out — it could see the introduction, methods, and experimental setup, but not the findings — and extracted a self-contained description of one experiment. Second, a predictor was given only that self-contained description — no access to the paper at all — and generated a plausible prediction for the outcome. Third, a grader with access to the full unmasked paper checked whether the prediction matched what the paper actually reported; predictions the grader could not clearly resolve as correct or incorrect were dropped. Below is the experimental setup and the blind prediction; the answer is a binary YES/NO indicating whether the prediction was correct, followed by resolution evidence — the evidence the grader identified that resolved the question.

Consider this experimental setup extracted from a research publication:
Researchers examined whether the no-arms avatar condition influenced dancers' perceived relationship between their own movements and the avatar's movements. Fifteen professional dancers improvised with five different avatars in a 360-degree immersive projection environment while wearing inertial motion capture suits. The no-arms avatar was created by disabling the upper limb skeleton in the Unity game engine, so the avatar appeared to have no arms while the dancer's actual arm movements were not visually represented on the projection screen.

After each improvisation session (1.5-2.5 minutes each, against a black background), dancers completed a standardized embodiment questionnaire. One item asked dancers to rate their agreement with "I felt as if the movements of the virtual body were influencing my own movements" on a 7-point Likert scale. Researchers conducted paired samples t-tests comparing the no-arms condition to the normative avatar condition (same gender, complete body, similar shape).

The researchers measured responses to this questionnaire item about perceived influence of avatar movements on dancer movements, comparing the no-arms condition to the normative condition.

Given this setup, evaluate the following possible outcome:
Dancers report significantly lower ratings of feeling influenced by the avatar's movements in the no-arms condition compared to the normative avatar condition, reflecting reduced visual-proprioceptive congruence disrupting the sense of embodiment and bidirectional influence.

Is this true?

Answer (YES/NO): NO